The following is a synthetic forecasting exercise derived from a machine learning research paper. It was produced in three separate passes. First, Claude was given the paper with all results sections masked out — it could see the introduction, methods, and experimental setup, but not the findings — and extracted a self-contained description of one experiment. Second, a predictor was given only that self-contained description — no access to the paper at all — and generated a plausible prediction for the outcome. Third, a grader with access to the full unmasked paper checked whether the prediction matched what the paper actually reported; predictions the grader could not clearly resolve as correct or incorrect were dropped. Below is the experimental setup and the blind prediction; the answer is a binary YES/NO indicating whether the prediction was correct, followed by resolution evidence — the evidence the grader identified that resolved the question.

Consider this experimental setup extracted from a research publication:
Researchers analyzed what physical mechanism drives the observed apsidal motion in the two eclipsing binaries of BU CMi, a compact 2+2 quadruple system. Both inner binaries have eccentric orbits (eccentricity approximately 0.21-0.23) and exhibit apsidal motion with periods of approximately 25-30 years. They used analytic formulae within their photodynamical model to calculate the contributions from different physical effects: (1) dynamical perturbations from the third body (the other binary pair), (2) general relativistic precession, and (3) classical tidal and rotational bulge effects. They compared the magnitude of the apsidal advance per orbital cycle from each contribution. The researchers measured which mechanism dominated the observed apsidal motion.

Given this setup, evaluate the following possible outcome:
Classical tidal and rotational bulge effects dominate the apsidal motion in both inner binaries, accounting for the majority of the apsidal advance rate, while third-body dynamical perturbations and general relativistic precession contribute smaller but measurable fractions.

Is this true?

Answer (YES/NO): NO